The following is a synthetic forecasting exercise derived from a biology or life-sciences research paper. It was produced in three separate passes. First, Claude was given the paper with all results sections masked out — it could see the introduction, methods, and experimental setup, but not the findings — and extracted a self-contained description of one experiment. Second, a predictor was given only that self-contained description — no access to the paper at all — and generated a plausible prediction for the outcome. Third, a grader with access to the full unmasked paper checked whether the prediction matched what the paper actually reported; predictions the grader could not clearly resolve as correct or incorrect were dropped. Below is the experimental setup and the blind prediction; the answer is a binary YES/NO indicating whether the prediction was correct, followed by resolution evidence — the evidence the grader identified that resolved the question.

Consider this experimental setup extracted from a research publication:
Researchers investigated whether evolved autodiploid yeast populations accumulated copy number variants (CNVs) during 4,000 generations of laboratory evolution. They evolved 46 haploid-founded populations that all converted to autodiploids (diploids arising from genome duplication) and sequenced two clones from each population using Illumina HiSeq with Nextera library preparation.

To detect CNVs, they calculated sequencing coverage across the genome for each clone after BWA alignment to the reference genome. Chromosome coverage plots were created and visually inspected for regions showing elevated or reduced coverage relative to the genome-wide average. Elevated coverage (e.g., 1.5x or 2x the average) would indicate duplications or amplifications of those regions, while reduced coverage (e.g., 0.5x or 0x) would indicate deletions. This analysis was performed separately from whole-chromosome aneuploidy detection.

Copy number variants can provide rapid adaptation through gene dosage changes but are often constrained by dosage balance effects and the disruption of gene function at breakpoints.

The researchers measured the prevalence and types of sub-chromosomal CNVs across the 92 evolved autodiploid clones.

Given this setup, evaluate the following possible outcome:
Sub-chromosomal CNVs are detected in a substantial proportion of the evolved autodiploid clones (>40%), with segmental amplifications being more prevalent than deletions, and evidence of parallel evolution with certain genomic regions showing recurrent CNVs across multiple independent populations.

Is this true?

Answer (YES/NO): NO